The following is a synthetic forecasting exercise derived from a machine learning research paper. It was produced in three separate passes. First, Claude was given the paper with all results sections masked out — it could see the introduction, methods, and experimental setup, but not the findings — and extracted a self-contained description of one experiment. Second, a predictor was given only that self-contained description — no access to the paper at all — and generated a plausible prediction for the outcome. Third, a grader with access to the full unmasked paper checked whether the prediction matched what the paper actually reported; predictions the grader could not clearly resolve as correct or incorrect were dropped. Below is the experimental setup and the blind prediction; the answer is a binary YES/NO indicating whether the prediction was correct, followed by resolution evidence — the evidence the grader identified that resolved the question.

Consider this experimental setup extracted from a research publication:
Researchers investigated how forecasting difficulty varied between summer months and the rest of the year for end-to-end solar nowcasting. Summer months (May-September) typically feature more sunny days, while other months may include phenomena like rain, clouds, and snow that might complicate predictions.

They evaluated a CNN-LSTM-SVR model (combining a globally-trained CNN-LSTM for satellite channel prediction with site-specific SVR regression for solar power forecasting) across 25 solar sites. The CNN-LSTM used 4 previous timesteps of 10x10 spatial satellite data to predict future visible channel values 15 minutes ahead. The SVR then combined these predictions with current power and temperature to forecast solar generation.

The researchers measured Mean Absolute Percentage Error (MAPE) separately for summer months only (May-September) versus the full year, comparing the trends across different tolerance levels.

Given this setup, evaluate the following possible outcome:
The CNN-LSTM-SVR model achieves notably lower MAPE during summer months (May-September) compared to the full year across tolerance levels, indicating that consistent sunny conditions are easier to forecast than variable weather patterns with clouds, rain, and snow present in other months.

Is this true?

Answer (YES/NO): NO